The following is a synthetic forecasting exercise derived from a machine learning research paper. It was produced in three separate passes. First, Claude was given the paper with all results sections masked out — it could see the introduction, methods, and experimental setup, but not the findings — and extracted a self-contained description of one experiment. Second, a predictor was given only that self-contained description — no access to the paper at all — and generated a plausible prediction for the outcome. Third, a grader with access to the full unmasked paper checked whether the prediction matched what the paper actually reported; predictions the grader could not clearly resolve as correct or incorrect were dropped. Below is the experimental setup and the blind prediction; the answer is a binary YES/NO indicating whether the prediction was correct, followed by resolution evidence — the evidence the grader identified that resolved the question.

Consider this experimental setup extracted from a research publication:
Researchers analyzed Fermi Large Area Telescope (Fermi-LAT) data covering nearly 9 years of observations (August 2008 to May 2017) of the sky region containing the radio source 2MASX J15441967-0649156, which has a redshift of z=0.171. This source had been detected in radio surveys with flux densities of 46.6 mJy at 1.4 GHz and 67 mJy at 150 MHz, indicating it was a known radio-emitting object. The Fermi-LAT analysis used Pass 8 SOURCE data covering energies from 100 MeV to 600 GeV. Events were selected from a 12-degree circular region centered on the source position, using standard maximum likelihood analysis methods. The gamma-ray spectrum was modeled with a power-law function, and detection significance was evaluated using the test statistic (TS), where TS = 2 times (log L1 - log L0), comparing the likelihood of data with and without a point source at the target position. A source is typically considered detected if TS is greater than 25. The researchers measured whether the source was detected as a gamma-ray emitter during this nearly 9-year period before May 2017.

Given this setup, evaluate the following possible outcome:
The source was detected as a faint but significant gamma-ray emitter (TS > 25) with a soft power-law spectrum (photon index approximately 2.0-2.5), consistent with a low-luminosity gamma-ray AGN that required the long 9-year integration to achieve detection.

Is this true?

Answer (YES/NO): NO